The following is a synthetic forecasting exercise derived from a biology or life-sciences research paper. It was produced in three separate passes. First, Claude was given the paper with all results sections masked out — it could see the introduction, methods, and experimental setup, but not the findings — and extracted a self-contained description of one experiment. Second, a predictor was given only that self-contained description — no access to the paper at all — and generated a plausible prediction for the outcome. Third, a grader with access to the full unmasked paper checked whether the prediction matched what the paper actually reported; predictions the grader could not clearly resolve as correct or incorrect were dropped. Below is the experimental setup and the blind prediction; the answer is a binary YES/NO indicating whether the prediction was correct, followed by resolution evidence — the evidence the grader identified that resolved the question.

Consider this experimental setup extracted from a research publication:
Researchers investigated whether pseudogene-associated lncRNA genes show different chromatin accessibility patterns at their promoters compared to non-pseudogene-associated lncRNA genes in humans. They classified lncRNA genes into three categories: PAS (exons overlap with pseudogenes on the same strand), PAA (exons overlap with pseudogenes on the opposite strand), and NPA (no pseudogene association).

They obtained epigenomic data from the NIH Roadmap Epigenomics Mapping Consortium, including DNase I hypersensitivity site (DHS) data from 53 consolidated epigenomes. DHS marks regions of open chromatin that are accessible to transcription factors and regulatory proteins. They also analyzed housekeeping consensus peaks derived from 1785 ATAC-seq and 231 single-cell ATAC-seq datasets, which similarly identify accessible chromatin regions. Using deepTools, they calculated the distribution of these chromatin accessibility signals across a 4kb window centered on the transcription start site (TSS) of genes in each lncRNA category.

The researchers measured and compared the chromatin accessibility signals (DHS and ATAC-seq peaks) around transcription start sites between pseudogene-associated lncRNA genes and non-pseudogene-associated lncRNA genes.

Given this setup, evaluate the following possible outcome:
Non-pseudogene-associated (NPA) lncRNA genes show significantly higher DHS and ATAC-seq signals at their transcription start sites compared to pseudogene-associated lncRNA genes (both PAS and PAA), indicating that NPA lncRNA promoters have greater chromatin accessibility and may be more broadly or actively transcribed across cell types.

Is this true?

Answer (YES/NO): NO